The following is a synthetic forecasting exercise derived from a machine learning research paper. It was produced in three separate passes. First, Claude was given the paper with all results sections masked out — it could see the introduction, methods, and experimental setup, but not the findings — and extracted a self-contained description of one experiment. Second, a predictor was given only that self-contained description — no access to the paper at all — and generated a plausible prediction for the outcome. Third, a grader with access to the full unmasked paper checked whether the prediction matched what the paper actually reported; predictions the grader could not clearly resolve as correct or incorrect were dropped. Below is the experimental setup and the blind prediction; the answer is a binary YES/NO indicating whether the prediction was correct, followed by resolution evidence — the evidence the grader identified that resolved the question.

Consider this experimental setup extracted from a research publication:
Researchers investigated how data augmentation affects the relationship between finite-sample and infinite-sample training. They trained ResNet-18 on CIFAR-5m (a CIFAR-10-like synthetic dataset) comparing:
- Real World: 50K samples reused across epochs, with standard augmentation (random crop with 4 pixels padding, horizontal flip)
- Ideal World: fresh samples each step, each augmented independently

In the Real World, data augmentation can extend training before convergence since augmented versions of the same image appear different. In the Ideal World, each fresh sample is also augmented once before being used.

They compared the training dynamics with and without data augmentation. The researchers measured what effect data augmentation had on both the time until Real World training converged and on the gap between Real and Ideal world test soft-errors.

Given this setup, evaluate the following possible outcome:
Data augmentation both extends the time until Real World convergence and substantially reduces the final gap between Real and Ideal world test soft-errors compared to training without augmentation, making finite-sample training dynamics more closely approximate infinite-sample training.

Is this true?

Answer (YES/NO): NO